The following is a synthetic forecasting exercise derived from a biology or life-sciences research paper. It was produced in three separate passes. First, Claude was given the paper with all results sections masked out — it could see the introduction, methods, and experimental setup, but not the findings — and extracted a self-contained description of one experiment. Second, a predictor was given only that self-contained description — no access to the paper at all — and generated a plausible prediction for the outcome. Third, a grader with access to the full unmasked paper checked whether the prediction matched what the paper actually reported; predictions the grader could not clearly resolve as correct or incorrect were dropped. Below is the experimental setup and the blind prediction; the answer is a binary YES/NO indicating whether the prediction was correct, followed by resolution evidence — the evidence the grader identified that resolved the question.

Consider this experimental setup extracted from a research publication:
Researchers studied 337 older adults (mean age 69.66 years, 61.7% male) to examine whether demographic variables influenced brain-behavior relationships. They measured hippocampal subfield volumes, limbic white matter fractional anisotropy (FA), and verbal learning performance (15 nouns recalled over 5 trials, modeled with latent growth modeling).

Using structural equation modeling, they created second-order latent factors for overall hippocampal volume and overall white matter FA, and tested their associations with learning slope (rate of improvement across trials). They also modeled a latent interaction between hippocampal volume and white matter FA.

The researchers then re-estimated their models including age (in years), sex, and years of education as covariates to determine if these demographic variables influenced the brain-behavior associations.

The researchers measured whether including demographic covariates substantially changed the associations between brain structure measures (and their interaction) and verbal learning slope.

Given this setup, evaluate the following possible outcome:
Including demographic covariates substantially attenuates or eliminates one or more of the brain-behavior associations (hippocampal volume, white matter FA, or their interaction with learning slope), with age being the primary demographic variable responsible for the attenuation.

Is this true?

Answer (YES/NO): NO